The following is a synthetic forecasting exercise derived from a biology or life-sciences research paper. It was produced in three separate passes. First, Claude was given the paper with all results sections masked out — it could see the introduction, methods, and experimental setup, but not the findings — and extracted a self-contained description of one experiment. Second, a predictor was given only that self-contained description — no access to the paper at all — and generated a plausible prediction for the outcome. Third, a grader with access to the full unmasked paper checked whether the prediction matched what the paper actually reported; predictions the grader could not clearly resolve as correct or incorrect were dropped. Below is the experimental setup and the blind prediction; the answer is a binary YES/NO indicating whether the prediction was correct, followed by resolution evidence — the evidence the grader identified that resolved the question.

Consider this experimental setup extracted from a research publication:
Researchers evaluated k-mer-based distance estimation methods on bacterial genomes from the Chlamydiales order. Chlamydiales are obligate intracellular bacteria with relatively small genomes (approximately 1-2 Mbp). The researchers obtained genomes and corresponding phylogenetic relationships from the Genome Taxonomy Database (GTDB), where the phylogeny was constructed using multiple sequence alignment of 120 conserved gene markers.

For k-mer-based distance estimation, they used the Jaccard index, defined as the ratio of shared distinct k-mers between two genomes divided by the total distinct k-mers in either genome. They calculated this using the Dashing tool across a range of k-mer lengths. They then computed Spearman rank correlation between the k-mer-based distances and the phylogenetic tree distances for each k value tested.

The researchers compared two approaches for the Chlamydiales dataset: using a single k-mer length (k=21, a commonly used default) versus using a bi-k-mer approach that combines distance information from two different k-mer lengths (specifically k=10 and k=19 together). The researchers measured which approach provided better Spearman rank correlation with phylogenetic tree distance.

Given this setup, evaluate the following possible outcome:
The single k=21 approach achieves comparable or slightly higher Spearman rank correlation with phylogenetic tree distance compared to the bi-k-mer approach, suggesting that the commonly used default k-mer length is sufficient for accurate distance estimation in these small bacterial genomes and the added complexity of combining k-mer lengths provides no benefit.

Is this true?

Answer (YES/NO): NO